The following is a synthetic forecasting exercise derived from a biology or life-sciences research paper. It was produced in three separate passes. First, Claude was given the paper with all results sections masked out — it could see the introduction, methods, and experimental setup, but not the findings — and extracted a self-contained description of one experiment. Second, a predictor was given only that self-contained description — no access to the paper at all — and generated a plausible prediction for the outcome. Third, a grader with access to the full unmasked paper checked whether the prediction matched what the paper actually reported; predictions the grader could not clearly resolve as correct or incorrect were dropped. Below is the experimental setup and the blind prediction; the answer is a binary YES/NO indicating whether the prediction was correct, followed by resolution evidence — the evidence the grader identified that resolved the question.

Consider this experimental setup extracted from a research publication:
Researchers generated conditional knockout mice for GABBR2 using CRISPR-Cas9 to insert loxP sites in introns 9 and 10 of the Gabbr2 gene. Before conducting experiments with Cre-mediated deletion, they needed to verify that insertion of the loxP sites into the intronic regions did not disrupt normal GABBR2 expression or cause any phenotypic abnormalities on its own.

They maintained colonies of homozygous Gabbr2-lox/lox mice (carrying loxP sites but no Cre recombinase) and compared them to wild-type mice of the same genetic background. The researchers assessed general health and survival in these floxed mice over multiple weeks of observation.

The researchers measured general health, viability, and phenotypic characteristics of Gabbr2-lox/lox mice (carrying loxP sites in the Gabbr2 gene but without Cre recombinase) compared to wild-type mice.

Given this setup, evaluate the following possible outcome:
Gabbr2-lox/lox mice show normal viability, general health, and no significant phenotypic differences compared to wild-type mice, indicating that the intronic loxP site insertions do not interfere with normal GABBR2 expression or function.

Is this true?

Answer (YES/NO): YES